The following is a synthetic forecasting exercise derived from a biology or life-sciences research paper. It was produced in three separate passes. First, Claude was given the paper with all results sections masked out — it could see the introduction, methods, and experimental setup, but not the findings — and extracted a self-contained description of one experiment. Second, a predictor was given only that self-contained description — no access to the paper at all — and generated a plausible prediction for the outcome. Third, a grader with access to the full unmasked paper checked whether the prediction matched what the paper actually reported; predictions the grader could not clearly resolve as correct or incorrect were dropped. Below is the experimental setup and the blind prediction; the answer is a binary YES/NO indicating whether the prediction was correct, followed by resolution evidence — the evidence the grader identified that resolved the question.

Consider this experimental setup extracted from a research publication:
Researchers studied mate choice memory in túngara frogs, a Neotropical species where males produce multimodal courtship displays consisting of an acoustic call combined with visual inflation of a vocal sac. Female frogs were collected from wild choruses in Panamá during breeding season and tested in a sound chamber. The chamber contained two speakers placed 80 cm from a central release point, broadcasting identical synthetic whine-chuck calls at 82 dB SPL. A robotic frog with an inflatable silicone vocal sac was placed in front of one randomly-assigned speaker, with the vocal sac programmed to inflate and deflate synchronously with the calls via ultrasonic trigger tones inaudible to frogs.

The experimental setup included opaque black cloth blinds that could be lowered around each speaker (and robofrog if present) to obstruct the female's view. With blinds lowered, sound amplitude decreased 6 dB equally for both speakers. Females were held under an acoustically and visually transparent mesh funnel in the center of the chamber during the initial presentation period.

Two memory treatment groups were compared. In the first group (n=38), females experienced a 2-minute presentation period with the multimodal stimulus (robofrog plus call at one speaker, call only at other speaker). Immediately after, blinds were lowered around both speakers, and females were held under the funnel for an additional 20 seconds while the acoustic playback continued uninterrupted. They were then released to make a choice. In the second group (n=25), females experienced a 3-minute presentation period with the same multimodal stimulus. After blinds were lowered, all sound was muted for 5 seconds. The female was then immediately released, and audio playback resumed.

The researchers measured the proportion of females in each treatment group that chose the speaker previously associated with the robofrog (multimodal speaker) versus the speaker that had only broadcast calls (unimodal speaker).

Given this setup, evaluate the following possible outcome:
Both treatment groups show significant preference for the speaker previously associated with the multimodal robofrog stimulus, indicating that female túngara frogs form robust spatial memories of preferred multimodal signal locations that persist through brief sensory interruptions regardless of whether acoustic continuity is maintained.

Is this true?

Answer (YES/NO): NO